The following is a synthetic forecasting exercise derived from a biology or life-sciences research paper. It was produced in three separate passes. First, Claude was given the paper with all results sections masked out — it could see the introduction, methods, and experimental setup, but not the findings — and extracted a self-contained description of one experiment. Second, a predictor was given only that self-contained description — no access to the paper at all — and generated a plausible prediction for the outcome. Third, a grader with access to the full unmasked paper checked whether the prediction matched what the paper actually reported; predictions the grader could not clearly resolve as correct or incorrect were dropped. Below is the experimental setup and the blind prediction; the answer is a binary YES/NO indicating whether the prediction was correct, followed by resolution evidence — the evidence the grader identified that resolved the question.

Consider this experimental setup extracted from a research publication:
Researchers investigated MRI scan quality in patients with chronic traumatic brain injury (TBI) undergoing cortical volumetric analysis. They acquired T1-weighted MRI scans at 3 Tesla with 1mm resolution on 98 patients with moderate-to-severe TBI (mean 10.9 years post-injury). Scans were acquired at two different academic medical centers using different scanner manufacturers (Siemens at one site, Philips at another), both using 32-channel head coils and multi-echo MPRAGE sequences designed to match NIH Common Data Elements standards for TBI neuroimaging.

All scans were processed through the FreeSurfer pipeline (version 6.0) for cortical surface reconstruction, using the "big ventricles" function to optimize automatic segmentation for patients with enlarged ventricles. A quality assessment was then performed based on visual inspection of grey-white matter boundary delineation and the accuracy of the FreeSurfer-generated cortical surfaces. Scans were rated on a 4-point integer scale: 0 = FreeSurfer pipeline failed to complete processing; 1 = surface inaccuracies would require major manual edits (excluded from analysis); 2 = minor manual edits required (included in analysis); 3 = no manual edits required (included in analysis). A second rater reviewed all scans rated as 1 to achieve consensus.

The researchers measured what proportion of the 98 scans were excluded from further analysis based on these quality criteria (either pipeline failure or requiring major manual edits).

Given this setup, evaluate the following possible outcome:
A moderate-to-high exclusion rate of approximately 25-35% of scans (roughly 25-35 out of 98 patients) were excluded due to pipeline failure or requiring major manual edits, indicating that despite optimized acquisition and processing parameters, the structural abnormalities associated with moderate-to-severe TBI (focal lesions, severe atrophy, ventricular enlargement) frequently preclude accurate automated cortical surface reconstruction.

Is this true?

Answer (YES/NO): NO